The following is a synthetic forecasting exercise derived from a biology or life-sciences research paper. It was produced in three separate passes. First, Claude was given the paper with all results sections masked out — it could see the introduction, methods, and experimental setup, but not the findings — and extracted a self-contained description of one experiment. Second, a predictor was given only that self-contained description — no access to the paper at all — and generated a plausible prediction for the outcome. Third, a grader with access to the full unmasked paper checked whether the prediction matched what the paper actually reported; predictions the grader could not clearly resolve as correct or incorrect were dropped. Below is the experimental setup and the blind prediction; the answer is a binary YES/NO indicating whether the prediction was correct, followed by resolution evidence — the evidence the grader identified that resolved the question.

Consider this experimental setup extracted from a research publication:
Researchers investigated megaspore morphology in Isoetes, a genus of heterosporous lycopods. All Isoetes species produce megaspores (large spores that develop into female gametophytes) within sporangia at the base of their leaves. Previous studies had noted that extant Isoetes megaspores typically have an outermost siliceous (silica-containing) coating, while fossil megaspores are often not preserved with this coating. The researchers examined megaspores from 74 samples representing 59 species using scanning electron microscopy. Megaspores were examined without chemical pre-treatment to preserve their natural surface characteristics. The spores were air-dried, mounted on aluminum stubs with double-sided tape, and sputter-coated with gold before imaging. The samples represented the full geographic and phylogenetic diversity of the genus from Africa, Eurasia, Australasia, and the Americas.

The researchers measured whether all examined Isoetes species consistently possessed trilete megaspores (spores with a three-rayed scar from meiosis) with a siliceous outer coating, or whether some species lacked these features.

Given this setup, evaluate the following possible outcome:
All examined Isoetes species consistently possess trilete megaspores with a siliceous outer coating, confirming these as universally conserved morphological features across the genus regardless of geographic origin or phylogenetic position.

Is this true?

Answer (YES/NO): YES